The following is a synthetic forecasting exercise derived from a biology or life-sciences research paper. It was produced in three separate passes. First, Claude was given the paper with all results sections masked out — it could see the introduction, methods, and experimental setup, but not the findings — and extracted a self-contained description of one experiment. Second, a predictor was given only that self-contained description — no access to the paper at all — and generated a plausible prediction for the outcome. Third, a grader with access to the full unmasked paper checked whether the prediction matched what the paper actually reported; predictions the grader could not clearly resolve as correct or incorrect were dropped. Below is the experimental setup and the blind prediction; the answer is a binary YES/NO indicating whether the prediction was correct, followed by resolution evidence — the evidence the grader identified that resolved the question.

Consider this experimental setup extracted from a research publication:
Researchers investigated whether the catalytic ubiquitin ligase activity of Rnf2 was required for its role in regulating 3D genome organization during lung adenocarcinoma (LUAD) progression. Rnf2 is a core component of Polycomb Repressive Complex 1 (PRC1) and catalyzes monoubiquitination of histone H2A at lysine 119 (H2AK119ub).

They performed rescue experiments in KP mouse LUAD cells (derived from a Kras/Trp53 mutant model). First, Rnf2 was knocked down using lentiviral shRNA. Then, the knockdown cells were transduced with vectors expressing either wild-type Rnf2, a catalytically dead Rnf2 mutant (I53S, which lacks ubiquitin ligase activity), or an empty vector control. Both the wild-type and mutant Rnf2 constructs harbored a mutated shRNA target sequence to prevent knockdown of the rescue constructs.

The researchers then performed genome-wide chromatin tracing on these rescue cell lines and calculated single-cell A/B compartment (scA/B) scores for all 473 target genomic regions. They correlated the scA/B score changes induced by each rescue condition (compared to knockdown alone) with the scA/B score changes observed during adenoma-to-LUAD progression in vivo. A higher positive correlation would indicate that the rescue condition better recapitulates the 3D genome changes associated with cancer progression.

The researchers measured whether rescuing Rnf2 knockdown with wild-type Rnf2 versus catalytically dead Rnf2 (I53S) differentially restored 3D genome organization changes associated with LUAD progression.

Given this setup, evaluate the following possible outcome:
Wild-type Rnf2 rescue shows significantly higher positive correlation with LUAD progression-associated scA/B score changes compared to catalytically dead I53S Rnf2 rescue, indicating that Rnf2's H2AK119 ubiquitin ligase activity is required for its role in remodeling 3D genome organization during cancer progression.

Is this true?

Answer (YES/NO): NO